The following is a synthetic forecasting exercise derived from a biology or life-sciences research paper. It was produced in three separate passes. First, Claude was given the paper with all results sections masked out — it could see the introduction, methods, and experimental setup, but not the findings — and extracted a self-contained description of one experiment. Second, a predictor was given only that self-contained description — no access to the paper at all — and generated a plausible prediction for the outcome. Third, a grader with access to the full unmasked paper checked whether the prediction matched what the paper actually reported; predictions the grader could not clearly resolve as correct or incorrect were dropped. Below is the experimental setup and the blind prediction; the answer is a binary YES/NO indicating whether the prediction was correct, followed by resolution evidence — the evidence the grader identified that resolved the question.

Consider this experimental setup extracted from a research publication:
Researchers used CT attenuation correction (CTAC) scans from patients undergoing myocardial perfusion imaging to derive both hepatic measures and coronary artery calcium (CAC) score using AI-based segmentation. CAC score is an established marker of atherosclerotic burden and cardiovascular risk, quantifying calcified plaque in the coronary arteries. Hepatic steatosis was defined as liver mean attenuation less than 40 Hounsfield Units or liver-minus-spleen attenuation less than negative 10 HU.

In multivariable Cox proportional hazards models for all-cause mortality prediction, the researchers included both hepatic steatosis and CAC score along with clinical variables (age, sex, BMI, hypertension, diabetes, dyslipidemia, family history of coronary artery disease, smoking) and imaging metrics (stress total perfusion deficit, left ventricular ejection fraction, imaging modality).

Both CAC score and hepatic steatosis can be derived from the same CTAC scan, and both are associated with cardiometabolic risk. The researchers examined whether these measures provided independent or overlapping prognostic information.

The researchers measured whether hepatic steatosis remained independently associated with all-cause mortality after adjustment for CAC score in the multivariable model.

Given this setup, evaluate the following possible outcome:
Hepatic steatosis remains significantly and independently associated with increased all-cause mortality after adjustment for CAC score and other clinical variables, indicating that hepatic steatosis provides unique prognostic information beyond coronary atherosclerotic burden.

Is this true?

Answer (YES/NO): YES